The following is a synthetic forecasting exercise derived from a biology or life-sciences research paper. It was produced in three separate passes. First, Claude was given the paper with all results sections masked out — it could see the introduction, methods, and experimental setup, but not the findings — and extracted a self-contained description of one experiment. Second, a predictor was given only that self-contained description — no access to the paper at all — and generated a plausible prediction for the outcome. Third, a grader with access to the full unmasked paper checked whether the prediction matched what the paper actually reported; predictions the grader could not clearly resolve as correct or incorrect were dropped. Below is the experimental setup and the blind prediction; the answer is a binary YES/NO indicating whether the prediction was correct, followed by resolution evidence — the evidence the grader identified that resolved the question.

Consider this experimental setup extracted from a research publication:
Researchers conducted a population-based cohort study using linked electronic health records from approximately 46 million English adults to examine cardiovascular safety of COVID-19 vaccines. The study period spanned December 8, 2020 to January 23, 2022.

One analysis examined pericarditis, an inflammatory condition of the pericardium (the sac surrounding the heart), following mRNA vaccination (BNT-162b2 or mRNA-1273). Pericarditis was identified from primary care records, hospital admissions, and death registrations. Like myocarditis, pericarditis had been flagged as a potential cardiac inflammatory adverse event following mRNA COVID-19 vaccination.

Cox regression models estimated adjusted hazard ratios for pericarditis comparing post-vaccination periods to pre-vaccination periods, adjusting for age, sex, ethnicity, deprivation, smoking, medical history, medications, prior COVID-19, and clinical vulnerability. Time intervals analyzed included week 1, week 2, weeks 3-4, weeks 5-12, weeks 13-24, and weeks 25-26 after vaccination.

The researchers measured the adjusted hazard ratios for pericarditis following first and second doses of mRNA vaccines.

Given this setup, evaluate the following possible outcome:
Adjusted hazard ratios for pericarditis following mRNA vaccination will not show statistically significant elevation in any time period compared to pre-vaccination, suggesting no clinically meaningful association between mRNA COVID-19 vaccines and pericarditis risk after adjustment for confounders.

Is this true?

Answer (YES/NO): NO